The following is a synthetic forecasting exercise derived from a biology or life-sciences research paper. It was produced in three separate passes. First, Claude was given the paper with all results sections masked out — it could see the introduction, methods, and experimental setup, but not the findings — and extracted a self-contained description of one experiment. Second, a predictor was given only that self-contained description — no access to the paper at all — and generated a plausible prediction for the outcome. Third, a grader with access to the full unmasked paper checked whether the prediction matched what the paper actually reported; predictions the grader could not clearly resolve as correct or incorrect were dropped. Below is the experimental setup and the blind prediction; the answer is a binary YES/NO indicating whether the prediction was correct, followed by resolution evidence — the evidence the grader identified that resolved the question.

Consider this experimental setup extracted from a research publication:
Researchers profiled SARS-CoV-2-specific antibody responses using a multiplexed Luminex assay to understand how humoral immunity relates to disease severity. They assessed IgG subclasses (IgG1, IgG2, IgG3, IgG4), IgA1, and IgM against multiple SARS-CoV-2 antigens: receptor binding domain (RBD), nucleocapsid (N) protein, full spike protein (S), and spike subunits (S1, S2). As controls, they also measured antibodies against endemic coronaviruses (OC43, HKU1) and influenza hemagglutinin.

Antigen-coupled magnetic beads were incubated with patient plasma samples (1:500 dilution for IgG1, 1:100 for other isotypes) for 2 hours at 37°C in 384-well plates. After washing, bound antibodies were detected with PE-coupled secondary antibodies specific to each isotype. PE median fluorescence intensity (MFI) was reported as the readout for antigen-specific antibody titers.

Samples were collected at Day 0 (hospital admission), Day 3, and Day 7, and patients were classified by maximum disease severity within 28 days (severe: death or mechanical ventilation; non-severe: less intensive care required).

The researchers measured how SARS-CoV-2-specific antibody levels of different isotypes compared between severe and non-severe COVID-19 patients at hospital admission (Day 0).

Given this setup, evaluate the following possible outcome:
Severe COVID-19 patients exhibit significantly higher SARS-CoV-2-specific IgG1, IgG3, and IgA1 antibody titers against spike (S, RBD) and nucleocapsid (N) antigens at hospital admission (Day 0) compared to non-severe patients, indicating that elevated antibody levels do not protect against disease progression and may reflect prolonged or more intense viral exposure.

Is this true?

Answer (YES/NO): NO